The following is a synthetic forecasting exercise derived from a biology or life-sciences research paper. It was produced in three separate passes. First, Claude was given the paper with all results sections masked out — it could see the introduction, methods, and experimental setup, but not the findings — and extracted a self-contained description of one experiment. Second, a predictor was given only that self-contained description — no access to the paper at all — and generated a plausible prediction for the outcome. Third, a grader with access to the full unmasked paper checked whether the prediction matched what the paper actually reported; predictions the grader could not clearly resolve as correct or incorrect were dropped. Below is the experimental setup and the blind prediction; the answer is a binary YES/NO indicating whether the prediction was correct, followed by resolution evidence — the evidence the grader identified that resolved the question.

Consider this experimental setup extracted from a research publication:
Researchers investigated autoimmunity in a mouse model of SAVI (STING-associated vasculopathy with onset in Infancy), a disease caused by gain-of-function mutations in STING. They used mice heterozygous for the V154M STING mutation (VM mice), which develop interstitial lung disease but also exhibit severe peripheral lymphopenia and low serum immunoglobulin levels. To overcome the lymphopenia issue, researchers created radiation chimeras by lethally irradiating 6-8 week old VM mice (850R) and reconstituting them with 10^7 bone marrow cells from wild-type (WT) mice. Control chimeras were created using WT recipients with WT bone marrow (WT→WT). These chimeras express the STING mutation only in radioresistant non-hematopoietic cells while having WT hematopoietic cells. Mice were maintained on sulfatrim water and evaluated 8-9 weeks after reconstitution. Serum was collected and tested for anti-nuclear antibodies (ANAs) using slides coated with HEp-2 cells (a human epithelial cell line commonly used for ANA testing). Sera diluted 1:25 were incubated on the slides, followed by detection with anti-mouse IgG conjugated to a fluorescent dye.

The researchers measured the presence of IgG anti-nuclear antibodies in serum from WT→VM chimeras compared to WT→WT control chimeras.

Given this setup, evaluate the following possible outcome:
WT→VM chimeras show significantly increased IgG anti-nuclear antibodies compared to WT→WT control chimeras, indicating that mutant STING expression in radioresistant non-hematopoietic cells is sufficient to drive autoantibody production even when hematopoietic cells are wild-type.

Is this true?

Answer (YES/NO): NO